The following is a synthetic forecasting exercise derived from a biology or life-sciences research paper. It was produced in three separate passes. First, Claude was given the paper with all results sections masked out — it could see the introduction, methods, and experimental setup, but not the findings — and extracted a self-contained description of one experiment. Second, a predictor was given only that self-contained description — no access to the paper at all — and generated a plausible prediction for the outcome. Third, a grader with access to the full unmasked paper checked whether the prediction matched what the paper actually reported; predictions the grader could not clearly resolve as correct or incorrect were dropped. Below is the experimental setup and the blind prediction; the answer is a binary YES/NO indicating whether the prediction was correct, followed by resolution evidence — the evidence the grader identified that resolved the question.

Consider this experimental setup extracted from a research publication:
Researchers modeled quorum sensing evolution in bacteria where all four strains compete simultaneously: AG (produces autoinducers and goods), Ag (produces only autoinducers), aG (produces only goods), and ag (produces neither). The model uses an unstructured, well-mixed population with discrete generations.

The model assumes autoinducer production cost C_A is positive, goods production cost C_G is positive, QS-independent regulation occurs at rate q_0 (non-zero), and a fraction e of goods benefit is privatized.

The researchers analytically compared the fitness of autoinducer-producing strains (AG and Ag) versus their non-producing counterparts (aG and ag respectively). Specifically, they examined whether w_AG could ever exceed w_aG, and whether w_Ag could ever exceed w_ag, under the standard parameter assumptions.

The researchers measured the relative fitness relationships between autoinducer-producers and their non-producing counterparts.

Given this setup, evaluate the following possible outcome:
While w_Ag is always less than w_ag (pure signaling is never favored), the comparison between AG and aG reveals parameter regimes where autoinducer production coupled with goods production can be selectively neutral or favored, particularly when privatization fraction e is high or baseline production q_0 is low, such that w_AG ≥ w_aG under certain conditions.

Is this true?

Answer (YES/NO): NO